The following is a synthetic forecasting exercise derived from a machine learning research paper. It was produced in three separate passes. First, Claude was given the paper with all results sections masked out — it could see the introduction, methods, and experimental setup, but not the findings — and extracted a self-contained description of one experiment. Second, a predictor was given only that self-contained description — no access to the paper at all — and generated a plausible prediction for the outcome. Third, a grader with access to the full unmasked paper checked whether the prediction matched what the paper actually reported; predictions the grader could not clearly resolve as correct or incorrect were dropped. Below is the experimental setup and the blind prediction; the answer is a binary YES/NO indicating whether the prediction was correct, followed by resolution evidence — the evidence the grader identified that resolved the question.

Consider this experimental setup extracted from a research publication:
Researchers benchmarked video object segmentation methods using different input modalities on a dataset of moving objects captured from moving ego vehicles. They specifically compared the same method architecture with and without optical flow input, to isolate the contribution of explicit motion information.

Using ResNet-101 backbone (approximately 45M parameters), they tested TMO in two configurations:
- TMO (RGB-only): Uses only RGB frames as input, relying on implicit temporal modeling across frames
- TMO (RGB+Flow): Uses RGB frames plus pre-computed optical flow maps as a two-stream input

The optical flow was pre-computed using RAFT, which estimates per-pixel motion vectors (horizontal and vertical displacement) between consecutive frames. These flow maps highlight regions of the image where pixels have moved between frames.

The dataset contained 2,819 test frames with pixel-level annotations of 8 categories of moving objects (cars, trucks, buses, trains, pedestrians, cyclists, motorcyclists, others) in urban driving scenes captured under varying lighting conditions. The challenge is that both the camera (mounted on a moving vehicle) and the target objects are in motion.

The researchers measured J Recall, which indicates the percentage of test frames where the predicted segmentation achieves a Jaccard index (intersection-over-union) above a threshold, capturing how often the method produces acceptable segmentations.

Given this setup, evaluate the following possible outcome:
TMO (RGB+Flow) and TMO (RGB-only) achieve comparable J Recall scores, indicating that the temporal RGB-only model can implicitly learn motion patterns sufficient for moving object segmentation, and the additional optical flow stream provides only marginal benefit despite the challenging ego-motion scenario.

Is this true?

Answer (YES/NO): NO